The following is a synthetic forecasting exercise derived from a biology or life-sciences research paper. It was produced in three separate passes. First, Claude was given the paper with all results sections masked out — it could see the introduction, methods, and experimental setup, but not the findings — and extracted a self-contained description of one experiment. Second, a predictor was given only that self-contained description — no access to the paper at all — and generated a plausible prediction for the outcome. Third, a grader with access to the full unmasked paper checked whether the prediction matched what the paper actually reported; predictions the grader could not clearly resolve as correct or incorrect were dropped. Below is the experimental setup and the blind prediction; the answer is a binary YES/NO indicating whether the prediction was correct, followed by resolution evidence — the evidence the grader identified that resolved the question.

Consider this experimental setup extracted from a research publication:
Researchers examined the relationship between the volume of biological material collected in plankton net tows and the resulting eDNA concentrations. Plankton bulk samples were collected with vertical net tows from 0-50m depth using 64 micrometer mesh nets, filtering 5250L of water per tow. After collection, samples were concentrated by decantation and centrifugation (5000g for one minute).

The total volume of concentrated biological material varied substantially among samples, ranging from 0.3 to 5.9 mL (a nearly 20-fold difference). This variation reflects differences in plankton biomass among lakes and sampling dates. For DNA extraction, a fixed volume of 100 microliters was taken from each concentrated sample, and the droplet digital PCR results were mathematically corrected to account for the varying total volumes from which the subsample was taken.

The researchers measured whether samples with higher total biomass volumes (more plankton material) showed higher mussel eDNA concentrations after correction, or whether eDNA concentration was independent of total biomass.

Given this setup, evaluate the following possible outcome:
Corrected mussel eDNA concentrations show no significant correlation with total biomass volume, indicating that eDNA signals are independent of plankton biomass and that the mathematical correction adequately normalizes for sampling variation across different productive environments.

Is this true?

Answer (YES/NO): NO